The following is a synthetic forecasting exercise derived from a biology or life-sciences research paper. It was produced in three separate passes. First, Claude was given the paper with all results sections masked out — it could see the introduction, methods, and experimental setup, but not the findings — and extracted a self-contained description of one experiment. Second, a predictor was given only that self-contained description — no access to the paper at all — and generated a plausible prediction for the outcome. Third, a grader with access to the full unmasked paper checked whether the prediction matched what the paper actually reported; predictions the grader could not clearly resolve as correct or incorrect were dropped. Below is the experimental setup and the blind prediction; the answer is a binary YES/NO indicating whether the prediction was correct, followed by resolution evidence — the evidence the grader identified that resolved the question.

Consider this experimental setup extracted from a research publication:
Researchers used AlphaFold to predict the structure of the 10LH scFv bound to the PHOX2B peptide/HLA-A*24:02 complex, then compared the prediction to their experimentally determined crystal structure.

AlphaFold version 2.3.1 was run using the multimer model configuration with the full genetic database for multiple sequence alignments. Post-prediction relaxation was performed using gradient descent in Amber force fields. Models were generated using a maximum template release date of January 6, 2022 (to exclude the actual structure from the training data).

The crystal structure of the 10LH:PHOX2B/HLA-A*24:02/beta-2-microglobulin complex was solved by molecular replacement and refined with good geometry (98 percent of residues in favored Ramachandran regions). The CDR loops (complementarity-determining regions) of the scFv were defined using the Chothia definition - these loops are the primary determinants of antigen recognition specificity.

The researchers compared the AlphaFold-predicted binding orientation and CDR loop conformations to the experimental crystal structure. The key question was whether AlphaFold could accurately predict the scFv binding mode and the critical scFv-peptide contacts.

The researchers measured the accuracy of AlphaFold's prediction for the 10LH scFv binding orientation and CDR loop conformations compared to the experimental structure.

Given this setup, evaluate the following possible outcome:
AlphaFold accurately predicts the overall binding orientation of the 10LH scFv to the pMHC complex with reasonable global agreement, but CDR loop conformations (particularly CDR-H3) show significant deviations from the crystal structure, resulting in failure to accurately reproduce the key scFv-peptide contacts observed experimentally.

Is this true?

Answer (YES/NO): NO